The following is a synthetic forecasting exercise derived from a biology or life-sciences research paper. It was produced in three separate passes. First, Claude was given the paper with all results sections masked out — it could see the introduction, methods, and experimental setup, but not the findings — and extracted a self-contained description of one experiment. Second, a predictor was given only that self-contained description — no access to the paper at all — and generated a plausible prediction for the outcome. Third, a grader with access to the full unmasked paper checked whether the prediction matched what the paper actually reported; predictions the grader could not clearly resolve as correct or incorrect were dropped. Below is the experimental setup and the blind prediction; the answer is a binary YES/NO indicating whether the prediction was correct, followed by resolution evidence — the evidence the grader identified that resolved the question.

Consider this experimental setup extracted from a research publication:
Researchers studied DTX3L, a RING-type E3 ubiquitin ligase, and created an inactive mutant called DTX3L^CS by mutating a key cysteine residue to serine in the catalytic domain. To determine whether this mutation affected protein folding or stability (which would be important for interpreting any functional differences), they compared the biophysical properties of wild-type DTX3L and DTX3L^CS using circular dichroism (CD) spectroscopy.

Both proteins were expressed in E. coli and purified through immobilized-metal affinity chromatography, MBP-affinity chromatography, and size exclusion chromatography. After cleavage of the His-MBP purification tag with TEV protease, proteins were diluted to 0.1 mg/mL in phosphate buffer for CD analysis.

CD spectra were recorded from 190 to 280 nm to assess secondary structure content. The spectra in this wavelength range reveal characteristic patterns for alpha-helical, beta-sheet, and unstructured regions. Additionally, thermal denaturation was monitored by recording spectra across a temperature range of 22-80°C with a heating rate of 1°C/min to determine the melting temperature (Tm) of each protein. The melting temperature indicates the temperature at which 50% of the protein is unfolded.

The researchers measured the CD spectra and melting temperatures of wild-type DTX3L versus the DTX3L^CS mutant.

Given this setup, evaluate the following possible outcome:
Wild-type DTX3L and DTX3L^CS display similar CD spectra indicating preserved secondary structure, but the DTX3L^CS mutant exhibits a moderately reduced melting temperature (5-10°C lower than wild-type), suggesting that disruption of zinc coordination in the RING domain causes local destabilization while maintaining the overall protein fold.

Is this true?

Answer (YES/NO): NO